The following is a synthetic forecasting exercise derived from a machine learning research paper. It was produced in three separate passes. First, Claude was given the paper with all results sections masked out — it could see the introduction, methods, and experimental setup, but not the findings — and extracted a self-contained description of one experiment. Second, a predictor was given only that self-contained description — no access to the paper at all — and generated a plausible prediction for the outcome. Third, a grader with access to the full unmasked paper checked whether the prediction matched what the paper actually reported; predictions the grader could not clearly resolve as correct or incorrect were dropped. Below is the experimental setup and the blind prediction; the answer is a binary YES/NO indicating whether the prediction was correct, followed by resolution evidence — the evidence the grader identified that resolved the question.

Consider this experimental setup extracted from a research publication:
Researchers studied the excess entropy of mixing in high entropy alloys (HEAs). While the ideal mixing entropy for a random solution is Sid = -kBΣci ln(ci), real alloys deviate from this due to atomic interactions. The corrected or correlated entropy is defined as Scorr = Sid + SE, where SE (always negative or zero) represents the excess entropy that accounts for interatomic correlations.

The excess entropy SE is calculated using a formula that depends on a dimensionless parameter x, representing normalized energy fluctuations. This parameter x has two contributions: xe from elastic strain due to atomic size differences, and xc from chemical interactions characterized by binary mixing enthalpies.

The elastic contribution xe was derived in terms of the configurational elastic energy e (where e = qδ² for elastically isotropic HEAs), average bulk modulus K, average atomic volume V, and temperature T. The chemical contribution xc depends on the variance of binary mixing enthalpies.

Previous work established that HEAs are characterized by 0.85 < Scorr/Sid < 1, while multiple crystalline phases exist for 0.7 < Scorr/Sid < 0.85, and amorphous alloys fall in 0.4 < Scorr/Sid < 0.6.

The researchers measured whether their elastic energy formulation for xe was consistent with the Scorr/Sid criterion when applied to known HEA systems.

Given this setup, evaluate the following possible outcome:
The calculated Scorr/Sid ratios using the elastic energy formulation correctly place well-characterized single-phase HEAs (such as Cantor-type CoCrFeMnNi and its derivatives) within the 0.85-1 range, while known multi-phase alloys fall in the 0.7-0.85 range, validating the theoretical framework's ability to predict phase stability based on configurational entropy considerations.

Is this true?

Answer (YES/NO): NO